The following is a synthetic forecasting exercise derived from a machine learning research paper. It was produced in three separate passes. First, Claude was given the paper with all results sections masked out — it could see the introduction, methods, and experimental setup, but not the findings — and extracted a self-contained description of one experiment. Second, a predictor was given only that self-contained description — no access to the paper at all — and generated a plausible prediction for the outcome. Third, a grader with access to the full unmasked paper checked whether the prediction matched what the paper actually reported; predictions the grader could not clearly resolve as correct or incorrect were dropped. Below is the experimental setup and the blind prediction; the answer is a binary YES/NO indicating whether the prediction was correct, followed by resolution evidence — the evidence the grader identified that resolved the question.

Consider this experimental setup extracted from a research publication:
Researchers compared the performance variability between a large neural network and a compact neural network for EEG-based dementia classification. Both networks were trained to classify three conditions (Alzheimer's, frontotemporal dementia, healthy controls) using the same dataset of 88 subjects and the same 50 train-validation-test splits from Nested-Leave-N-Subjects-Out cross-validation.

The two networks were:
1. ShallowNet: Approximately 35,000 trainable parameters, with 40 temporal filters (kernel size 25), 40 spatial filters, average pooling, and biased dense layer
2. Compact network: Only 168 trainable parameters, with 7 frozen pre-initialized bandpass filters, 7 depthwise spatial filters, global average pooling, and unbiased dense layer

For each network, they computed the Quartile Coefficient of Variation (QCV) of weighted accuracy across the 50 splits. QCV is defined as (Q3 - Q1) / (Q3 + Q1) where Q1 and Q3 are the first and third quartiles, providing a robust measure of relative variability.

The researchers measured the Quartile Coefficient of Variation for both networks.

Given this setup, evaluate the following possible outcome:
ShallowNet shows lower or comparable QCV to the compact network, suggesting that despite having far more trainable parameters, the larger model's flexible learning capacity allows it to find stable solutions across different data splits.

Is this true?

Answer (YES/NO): NO